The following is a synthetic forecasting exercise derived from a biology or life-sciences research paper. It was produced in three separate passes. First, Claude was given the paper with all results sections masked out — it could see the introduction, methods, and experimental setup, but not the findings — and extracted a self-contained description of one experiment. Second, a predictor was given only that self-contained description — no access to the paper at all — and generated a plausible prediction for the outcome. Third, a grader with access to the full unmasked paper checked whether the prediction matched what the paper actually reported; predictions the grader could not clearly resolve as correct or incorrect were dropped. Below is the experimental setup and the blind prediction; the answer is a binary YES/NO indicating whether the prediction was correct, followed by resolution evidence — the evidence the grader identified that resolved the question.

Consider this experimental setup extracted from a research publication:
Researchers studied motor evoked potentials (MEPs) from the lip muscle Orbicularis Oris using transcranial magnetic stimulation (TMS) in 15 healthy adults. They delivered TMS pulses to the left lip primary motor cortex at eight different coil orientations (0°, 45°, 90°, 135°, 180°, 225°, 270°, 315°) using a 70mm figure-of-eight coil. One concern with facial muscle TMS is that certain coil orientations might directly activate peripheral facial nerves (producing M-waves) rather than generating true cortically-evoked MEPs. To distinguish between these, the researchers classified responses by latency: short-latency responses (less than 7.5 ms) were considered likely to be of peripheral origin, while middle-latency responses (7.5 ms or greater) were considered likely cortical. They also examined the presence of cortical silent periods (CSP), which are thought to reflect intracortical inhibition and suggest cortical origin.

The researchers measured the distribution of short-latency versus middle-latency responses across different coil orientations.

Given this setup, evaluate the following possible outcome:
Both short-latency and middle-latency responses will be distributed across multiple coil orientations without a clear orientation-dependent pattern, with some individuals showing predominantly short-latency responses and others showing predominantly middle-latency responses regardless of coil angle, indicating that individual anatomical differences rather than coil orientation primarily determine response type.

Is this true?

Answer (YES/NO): NO